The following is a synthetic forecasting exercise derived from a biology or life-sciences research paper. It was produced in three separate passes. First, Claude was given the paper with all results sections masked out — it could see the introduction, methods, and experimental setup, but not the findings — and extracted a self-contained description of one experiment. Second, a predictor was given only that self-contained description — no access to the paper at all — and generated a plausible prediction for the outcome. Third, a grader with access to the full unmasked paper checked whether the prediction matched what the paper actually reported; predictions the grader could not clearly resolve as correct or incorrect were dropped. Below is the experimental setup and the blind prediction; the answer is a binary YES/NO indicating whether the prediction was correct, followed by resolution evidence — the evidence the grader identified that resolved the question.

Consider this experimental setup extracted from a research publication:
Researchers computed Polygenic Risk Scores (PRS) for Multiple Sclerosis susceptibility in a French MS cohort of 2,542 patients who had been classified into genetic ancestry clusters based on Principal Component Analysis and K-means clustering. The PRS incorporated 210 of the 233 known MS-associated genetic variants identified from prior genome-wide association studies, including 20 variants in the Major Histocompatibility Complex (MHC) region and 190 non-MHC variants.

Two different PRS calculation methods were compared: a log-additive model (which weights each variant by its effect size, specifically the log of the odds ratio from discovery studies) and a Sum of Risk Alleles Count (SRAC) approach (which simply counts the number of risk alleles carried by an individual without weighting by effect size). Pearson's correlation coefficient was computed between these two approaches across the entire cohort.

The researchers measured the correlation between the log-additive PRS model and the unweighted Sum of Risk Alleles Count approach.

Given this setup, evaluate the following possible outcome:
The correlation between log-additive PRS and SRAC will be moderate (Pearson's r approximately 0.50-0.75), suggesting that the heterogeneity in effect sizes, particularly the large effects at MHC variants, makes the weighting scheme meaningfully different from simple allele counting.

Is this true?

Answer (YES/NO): YES